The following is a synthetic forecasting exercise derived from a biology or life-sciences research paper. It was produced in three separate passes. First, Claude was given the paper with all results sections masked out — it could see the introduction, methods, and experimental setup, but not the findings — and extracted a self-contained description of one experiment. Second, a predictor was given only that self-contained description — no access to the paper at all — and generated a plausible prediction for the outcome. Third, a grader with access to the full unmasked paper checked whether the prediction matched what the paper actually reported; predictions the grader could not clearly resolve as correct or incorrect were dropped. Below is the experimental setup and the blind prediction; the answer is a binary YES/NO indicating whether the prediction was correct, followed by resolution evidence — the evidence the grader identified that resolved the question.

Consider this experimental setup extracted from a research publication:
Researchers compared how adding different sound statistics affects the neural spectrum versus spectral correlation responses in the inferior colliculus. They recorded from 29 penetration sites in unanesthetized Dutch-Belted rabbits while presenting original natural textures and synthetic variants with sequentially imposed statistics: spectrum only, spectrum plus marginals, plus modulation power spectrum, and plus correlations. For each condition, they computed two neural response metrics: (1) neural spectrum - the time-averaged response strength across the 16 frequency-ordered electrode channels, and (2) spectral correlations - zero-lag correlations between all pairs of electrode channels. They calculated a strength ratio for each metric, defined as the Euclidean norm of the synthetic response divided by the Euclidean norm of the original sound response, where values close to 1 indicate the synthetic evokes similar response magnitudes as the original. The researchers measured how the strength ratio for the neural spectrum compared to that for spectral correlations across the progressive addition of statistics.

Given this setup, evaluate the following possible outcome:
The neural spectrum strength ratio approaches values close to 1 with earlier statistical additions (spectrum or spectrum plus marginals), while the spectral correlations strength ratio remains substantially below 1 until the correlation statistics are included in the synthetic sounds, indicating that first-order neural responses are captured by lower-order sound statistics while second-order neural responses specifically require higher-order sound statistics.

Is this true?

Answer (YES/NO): NO